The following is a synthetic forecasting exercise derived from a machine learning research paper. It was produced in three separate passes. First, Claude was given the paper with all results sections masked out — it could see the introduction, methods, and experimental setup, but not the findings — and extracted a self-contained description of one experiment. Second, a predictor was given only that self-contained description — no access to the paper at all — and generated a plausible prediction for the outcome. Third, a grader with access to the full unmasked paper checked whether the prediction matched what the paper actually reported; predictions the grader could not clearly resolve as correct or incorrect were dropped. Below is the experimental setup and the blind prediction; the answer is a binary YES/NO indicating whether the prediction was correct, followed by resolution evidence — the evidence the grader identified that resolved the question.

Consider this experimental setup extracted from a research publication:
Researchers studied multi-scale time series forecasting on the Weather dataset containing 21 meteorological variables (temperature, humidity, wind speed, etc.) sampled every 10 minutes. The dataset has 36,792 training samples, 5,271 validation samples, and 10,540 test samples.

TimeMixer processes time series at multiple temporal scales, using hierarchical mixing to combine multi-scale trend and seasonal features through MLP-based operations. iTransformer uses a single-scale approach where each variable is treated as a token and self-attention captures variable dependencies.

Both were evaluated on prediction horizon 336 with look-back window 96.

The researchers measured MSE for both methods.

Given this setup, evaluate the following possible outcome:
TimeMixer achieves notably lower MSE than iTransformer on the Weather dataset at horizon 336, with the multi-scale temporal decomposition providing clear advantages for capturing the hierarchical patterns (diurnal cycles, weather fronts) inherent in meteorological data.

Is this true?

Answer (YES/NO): YES